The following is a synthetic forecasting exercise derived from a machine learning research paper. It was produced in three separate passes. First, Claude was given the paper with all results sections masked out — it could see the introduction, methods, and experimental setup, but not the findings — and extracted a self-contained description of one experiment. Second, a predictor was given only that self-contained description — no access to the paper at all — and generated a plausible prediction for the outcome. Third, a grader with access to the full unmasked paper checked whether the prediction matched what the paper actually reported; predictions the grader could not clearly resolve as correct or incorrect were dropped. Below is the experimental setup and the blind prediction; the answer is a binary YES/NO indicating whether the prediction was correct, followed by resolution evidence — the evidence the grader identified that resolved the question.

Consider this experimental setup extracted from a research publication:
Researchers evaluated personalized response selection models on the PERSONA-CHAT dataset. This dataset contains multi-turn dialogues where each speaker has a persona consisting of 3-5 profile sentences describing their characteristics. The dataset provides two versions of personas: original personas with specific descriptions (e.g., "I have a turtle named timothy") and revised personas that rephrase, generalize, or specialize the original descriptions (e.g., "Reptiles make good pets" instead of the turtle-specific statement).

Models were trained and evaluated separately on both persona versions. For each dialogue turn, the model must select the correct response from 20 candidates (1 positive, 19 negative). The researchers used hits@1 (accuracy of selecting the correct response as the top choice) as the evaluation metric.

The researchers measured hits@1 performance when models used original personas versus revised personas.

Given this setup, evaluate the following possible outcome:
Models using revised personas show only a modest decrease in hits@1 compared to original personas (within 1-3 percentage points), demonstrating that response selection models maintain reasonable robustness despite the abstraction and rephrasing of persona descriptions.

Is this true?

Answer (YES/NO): NO